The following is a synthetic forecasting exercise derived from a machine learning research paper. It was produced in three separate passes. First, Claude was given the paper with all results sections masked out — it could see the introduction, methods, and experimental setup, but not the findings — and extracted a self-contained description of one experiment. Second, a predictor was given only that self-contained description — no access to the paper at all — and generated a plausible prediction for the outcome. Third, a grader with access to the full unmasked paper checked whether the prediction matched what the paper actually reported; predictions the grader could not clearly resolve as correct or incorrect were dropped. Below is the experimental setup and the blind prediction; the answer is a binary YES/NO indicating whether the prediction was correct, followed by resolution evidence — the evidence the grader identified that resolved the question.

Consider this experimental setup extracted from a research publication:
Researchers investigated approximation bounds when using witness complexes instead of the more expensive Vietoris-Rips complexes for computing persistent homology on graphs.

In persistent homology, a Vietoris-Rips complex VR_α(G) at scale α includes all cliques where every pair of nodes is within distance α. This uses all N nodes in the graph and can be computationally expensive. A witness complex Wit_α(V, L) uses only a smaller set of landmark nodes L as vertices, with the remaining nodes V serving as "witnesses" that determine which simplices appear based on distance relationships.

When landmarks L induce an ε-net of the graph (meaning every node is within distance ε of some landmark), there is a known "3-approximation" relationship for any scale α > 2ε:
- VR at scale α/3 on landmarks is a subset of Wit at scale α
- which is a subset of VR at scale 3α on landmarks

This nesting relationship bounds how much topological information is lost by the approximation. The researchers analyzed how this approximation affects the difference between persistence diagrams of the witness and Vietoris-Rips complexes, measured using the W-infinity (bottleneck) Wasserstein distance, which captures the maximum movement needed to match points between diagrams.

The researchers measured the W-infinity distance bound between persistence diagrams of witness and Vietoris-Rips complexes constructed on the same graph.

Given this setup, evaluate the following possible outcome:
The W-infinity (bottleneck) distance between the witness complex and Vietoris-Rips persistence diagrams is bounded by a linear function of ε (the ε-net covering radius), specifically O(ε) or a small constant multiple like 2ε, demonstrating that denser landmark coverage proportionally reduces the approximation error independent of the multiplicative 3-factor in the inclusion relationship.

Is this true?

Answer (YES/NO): NO